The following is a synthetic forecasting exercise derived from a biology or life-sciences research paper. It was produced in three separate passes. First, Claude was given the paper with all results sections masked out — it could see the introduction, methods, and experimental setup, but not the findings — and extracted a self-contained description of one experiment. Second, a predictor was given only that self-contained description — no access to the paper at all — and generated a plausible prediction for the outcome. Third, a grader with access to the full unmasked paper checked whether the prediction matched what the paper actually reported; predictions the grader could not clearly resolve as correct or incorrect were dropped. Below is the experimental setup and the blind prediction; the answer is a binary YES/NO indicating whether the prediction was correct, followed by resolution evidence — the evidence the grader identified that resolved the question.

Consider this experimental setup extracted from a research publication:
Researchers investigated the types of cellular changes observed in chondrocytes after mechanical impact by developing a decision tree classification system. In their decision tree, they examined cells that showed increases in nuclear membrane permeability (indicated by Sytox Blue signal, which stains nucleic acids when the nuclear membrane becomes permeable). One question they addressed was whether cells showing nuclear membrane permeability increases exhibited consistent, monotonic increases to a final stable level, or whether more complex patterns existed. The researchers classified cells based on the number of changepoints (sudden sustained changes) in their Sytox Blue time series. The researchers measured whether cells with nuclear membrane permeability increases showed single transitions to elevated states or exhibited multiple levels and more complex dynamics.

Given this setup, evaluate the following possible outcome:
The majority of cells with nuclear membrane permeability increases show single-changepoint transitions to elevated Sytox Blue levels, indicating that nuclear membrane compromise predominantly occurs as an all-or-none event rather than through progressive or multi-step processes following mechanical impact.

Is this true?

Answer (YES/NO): NO